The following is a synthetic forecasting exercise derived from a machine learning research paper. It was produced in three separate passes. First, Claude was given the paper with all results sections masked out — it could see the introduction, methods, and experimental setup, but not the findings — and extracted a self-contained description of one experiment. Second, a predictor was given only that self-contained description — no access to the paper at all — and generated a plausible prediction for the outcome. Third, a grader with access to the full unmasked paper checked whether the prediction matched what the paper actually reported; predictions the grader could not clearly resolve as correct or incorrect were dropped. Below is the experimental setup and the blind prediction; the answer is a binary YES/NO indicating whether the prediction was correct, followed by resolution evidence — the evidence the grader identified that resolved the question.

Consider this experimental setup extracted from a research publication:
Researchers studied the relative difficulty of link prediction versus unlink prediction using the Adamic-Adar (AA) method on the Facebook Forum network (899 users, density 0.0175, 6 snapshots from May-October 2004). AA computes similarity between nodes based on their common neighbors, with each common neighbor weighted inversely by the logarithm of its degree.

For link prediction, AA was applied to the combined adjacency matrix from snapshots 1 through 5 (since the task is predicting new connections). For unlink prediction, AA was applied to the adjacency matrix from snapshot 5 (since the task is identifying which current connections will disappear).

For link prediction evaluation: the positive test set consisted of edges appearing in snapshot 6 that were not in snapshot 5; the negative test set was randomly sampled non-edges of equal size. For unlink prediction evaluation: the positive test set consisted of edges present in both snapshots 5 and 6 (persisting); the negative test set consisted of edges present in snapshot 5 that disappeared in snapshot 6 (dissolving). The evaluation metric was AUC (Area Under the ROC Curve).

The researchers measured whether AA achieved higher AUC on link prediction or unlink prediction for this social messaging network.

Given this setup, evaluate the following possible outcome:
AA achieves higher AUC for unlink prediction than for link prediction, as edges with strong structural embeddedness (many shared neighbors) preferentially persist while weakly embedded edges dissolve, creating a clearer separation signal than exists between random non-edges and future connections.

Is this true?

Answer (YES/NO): YES